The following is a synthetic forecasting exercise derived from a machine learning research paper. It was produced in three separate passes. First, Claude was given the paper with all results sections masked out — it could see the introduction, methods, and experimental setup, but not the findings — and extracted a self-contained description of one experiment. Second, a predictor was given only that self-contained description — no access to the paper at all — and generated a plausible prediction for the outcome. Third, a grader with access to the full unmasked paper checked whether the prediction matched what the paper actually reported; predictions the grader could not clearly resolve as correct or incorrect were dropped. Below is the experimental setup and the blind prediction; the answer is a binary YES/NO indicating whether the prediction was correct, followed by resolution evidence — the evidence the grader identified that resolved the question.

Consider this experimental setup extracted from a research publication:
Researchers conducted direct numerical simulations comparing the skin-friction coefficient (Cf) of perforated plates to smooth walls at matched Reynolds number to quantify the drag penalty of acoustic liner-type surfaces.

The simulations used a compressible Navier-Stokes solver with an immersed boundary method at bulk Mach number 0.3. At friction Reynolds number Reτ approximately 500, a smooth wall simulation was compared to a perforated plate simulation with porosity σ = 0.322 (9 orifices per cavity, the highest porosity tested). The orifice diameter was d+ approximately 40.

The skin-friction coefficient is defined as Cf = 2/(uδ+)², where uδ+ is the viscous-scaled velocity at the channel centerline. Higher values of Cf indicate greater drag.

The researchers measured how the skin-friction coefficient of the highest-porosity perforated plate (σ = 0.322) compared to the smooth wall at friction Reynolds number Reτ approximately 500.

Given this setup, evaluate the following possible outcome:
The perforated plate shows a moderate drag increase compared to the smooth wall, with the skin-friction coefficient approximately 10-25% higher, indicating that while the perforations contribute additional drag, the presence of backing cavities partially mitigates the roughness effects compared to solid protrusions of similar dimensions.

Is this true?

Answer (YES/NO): YES